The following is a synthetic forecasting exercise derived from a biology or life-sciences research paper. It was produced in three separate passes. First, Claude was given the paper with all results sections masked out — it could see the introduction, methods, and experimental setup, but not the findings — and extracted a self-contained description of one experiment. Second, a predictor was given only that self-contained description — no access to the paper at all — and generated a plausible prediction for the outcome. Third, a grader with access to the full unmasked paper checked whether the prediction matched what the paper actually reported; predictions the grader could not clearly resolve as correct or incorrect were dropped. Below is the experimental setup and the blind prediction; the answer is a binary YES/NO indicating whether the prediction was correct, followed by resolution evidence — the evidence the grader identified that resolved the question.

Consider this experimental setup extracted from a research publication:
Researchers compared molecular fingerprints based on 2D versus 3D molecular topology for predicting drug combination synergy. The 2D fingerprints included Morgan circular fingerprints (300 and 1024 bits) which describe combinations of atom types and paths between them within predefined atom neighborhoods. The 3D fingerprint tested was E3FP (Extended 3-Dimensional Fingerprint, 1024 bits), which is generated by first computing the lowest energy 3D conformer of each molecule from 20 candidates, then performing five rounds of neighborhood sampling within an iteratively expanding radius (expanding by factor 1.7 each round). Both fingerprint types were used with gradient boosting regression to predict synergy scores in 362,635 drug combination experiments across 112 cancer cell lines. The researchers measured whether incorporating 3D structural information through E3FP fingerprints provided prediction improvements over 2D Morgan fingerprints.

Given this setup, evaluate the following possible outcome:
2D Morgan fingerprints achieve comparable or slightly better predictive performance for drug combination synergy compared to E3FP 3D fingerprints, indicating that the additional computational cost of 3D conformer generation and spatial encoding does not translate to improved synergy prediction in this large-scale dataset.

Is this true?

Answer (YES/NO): NO